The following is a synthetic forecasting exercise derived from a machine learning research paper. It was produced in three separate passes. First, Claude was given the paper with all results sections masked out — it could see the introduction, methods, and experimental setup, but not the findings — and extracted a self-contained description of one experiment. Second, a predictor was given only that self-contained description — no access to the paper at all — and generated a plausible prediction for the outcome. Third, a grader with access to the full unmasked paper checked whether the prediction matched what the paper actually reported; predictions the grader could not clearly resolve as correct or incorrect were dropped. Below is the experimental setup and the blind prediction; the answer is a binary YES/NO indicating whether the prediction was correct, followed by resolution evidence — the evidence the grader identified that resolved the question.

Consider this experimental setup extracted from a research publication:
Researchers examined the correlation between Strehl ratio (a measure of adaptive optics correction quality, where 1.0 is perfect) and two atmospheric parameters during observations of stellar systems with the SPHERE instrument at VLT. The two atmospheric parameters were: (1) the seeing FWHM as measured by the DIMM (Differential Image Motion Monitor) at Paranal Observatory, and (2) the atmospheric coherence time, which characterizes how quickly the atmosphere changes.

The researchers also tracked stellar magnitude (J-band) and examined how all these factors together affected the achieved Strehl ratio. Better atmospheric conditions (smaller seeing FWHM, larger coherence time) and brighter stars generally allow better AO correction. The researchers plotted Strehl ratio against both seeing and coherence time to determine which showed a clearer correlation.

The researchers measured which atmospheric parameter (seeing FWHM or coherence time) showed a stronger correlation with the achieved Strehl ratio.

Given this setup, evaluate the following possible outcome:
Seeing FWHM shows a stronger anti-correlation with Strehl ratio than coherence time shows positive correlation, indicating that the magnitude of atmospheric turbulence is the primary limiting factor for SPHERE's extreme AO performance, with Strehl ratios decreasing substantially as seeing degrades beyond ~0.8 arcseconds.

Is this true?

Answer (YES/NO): NO